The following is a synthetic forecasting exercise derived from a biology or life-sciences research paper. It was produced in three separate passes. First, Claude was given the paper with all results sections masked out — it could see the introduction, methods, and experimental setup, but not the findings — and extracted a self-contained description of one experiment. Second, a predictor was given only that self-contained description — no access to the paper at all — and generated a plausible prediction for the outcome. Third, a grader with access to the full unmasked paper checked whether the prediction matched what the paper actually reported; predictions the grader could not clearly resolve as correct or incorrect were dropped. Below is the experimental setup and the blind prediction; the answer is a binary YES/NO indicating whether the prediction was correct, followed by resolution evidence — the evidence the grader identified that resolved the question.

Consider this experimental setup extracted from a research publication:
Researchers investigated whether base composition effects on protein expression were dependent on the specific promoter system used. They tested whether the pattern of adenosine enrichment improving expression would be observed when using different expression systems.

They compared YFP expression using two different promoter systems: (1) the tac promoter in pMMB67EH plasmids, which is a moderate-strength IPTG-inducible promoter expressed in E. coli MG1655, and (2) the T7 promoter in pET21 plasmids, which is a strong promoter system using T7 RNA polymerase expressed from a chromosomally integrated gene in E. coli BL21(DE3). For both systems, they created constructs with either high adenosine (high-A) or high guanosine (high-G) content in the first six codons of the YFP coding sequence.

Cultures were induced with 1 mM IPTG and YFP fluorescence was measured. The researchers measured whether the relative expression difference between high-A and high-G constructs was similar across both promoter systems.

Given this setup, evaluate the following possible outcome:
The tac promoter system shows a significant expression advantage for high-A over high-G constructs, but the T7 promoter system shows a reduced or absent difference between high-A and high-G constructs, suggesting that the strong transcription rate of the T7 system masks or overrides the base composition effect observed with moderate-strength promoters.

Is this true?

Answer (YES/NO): NO